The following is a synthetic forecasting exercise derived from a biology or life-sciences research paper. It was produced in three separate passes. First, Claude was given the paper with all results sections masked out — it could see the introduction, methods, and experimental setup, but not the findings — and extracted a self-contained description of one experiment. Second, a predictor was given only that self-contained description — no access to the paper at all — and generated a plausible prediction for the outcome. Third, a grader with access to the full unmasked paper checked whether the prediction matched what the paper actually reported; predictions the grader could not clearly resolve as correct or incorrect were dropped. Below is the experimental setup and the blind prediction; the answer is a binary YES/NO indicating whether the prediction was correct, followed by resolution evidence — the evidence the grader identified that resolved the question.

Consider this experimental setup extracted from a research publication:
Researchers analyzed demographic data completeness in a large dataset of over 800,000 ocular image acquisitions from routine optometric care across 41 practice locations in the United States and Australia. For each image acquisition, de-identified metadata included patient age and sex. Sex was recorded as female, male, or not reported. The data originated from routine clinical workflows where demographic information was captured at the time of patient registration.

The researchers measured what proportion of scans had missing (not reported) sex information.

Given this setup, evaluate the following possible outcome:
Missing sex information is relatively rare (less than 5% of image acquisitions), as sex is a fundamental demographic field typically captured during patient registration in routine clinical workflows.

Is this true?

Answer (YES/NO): NO